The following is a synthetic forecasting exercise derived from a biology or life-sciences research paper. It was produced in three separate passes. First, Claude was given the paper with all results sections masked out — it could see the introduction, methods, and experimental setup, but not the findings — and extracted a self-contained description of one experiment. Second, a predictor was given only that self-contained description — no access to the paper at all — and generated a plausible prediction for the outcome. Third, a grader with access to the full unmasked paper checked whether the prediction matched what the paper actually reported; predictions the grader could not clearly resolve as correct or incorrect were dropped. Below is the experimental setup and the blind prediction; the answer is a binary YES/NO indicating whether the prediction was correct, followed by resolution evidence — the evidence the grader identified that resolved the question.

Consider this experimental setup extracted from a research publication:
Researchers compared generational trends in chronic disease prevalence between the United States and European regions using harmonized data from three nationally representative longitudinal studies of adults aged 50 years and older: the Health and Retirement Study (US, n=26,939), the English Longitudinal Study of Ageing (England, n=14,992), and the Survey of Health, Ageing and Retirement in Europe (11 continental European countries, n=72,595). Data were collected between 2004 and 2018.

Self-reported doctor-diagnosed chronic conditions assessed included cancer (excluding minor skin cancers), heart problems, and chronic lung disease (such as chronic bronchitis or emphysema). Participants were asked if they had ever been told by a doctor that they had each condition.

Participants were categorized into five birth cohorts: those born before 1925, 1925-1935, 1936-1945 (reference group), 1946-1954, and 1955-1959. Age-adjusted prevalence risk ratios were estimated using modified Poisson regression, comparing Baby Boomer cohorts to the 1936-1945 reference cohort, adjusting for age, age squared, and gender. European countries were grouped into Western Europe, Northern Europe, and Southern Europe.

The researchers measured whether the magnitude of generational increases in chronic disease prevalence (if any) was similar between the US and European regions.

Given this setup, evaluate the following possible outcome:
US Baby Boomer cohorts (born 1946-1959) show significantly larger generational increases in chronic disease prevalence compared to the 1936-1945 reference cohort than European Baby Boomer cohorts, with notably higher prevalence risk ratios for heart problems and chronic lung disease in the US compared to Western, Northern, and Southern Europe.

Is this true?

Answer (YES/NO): NO